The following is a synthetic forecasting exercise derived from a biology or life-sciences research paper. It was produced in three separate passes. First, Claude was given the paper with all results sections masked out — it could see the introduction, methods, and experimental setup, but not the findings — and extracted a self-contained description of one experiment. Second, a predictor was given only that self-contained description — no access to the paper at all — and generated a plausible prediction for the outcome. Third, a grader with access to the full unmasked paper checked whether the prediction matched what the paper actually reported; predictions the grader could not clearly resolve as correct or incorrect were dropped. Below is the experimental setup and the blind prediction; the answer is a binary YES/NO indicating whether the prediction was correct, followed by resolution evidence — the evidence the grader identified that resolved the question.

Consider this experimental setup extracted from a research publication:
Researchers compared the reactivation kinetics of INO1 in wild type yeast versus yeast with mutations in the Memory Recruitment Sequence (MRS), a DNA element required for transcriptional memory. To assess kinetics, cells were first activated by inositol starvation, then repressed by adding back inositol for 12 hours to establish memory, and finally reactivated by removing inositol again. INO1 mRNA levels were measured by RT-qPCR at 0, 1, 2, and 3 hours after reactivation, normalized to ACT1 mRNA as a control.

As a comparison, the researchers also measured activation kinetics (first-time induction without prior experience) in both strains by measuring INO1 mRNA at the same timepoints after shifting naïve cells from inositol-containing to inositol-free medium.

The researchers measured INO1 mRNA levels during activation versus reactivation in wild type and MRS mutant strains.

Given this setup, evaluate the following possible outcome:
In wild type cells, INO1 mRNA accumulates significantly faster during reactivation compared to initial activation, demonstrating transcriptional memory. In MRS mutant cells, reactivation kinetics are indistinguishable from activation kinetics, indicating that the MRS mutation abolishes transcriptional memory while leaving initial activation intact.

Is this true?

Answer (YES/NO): NO